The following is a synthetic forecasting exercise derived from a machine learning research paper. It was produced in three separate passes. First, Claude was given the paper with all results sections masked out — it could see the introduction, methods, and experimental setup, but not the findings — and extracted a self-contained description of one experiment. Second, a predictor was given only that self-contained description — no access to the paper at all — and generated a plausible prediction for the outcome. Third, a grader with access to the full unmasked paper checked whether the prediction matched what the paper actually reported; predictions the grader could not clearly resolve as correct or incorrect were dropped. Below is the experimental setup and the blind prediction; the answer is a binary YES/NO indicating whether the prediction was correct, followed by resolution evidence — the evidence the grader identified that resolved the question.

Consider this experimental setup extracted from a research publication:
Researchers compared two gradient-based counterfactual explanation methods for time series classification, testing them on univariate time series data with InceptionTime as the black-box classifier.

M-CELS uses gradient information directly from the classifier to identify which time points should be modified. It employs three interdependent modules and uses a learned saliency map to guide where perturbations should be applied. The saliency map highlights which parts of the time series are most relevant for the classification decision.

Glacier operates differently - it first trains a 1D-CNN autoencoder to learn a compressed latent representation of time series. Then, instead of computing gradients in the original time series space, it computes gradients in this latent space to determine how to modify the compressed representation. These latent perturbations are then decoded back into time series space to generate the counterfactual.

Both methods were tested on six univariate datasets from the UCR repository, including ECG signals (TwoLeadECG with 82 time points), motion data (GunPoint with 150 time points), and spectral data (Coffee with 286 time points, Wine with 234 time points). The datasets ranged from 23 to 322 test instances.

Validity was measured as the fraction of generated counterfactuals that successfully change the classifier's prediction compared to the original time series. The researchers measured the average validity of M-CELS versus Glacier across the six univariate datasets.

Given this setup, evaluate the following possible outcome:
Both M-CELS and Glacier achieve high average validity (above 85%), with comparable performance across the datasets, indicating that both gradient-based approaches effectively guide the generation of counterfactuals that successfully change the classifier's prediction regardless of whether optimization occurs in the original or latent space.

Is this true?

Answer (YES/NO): NO